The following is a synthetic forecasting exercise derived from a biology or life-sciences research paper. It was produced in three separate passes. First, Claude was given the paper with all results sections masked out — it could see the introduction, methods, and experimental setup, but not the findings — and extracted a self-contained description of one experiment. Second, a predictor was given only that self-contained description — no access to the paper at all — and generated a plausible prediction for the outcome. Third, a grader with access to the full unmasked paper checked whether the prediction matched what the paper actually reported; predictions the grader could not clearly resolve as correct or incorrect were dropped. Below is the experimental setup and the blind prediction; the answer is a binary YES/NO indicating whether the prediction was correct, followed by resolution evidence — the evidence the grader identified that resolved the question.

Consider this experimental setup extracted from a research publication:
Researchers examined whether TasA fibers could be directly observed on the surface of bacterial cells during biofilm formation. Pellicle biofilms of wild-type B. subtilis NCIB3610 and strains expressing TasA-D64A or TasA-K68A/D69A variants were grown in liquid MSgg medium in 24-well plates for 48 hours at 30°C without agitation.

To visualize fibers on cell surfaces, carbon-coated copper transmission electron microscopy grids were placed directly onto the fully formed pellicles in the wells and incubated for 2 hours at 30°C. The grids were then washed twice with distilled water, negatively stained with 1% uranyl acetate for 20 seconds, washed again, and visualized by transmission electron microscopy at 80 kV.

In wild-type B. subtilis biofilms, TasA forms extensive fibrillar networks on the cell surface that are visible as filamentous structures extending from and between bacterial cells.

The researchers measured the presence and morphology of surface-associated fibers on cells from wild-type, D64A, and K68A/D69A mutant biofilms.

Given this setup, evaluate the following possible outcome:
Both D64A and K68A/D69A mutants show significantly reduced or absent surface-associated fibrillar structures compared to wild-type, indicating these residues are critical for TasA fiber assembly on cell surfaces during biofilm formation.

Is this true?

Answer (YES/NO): NO